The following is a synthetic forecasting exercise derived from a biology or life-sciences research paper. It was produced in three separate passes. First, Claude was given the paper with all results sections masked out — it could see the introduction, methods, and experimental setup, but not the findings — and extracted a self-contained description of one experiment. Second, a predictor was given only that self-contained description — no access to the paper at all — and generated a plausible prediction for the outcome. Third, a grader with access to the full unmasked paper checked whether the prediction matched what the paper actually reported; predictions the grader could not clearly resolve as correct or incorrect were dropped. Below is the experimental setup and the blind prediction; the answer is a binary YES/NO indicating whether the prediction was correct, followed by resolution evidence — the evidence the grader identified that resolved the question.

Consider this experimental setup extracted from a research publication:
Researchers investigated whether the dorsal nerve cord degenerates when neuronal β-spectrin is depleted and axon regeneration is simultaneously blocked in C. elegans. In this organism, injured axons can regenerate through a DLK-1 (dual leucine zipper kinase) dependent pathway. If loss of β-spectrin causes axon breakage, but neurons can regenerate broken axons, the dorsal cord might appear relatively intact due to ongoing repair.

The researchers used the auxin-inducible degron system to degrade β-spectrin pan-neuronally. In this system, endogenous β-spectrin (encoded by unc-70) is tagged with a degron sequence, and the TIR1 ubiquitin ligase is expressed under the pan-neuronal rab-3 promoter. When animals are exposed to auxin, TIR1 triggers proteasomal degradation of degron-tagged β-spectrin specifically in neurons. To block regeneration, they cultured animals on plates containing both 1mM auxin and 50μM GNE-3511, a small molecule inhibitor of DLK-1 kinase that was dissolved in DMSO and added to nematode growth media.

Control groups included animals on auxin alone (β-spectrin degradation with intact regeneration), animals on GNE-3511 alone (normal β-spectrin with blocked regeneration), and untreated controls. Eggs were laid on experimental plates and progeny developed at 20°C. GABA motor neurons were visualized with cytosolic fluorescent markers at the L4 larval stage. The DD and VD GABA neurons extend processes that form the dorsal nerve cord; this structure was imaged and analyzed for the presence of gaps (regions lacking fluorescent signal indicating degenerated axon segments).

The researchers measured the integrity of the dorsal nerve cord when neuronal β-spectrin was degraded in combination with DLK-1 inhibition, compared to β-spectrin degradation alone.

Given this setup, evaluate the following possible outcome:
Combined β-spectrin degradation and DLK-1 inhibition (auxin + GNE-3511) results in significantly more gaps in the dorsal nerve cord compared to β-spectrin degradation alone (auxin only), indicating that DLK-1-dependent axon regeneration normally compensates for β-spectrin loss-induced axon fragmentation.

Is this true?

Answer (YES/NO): YES